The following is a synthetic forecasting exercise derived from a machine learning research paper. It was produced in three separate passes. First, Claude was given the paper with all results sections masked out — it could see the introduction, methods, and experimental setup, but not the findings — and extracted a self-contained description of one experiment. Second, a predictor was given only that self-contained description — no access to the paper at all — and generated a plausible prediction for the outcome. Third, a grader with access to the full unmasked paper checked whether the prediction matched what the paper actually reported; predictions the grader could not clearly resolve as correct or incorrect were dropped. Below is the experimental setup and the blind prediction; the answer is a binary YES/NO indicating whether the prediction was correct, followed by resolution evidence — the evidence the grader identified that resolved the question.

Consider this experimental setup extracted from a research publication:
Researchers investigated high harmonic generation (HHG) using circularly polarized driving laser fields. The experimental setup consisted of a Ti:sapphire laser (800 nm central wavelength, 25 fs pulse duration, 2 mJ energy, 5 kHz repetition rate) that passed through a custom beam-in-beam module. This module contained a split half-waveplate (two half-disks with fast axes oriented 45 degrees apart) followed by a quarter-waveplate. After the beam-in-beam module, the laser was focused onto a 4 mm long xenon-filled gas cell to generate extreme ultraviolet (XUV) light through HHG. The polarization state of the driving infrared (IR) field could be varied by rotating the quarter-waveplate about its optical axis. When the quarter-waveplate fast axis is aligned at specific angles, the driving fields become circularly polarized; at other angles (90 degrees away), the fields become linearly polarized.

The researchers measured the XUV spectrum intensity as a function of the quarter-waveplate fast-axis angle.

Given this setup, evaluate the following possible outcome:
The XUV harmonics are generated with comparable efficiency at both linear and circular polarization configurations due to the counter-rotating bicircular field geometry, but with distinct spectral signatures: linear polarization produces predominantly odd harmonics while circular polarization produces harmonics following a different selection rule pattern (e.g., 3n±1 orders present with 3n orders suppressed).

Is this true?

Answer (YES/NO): NO